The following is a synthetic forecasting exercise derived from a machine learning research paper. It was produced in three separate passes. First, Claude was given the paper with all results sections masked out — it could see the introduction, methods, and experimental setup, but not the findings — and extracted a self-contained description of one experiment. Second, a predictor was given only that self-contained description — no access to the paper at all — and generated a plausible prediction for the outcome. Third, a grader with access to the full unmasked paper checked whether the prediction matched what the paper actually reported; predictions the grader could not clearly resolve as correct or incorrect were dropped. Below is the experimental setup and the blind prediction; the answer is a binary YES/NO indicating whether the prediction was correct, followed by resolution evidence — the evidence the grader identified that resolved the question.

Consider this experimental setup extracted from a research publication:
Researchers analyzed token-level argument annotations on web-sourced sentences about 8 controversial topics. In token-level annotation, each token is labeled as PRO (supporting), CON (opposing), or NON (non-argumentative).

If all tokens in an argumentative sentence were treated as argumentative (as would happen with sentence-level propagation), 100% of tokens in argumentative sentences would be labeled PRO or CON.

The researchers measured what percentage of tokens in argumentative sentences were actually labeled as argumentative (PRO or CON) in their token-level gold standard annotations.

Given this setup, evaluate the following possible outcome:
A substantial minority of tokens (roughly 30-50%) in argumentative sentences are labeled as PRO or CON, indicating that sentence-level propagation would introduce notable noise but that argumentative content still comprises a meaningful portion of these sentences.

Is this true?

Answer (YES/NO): NO